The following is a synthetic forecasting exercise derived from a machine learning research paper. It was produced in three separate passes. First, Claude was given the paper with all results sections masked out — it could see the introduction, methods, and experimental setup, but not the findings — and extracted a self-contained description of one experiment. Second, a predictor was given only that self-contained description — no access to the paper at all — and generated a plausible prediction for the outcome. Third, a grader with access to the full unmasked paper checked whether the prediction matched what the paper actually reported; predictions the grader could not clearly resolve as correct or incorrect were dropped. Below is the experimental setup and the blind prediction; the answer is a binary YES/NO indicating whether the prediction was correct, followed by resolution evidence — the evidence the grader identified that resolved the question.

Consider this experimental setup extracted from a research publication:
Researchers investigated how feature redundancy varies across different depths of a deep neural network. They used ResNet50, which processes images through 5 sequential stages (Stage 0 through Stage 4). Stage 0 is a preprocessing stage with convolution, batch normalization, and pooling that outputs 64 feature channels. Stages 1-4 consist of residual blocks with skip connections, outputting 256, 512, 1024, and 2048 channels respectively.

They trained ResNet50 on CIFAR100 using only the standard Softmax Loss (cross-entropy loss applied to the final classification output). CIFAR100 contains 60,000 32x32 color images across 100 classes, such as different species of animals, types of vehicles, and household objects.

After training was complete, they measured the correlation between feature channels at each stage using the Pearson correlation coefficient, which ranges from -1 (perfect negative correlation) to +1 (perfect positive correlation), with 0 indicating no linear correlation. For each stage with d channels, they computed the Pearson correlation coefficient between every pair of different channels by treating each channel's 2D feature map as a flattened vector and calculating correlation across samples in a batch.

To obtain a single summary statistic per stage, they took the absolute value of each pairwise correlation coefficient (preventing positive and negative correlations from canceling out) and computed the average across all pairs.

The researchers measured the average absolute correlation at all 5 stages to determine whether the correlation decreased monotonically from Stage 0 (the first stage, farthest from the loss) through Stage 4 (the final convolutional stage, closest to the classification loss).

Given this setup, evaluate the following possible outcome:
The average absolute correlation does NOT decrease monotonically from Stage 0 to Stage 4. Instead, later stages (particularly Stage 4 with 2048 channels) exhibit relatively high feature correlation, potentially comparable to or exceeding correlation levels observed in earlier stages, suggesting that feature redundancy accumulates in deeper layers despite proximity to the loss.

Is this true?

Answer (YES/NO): NO